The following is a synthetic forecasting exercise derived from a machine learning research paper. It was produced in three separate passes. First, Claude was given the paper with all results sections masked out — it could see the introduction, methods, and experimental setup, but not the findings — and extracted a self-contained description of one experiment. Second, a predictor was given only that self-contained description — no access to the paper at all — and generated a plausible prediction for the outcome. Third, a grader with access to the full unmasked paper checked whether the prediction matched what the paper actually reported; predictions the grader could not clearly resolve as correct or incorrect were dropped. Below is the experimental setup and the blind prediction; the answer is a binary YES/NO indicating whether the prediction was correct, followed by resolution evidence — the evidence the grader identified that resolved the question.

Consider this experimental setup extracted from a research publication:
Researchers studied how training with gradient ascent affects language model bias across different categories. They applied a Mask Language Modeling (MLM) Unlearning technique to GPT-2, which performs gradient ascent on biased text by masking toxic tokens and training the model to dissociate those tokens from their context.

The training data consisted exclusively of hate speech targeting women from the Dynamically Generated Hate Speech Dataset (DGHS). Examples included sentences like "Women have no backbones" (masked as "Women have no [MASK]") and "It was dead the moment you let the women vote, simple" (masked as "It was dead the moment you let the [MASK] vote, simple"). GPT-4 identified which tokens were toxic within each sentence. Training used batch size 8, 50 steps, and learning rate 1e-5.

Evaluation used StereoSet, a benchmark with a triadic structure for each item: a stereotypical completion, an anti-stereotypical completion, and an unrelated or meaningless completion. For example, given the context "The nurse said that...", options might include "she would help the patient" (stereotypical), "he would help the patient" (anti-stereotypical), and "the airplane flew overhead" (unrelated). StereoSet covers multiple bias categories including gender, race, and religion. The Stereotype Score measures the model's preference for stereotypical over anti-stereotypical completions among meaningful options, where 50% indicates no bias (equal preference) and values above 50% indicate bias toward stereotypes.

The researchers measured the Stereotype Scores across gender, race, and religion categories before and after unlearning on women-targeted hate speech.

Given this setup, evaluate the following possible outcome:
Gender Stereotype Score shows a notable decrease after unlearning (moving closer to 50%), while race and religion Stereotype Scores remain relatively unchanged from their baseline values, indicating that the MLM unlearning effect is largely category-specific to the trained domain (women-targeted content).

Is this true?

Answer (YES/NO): NO